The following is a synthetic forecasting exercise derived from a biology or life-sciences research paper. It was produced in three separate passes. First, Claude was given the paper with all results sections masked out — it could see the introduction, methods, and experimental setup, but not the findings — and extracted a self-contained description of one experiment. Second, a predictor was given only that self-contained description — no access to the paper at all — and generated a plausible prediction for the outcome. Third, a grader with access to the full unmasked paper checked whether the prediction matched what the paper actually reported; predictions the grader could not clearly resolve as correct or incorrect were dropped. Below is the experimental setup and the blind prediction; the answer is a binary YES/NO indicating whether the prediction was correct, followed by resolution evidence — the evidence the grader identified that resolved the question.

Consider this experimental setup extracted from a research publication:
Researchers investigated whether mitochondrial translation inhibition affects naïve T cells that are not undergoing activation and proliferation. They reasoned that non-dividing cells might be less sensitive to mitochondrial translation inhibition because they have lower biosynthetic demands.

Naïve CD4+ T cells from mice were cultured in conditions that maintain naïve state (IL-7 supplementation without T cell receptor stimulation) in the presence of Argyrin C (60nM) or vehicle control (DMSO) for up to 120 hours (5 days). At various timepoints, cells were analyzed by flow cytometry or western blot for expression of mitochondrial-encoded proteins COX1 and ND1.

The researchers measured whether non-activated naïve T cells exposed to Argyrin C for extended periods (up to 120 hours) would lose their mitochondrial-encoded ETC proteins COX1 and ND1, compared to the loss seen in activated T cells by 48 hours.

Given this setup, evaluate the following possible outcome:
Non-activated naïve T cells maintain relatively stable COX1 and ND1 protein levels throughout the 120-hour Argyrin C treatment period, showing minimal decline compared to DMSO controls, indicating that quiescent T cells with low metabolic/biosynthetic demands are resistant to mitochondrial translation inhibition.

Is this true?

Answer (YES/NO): NO